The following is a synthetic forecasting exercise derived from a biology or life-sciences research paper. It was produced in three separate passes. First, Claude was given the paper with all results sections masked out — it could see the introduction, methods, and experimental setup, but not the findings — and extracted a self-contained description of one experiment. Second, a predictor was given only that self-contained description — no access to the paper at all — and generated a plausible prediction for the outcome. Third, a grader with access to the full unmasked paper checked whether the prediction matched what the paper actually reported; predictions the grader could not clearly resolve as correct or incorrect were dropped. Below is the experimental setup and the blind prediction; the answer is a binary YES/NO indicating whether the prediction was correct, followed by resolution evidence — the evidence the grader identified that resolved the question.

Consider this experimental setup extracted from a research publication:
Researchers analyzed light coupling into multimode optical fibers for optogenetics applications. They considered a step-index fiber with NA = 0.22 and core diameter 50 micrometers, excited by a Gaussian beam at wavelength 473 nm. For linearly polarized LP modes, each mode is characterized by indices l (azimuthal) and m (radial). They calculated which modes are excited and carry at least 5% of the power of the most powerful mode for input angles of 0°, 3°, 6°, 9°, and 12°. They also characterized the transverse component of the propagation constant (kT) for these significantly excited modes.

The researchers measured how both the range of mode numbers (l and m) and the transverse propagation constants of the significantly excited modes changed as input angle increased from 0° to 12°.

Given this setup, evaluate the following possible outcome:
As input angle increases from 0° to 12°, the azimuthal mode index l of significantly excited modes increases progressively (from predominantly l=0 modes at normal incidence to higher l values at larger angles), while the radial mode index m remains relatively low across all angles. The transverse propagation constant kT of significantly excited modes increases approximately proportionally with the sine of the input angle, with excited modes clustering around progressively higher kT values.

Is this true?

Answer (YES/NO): NO